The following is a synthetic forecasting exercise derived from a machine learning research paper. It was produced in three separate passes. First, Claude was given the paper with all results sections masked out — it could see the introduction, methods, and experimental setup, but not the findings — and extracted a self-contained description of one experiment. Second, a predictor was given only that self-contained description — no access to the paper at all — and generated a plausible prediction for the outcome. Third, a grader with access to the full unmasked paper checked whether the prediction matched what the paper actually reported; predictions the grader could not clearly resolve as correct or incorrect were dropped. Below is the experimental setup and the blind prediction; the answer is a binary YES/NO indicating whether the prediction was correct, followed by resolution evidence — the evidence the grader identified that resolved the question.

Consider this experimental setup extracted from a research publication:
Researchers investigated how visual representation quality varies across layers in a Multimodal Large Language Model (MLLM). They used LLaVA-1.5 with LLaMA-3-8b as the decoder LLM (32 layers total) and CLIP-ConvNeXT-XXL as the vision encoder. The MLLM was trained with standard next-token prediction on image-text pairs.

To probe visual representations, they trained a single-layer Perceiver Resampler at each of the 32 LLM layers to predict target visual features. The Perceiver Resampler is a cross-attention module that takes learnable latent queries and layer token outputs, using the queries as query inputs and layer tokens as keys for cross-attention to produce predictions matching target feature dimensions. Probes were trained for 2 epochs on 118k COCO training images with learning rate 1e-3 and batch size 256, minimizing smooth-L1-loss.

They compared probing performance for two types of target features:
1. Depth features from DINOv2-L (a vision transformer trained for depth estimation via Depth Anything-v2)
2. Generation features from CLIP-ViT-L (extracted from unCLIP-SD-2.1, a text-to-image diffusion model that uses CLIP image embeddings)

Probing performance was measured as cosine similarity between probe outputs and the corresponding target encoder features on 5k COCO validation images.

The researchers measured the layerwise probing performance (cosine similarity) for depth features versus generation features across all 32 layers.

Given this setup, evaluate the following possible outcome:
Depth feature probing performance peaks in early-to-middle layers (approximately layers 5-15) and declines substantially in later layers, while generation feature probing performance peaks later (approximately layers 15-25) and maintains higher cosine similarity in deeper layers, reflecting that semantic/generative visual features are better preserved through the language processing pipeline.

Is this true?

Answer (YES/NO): NO